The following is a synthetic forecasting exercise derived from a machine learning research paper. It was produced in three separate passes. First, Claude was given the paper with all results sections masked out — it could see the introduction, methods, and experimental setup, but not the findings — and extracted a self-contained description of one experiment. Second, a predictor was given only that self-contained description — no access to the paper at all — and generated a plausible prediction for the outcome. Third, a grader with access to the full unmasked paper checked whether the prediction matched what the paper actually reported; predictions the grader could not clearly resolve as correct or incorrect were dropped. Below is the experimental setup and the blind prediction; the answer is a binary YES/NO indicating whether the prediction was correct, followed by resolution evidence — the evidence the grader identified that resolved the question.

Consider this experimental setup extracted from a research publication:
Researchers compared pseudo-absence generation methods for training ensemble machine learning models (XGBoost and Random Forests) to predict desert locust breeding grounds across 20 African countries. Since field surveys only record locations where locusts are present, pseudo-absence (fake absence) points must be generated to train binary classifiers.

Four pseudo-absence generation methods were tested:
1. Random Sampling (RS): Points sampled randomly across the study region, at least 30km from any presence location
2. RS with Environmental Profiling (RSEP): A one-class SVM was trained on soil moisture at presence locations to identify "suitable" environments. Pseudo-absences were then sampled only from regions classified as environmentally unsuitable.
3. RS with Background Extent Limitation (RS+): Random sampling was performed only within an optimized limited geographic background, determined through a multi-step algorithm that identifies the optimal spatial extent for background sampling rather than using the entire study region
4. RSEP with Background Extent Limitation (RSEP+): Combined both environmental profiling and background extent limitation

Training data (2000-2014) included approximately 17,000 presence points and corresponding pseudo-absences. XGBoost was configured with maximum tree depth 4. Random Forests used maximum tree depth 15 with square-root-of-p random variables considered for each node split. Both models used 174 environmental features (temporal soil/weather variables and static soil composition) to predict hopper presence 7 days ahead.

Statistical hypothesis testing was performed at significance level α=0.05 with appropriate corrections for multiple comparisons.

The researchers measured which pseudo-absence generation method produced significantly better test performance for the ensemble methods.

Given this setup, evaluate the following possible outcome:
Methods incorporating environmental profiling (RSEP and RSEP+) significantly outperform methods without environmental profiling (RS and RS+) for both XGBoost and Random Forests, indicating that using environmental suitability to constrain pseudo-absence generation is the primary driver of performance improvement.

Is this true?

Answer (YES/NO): NO